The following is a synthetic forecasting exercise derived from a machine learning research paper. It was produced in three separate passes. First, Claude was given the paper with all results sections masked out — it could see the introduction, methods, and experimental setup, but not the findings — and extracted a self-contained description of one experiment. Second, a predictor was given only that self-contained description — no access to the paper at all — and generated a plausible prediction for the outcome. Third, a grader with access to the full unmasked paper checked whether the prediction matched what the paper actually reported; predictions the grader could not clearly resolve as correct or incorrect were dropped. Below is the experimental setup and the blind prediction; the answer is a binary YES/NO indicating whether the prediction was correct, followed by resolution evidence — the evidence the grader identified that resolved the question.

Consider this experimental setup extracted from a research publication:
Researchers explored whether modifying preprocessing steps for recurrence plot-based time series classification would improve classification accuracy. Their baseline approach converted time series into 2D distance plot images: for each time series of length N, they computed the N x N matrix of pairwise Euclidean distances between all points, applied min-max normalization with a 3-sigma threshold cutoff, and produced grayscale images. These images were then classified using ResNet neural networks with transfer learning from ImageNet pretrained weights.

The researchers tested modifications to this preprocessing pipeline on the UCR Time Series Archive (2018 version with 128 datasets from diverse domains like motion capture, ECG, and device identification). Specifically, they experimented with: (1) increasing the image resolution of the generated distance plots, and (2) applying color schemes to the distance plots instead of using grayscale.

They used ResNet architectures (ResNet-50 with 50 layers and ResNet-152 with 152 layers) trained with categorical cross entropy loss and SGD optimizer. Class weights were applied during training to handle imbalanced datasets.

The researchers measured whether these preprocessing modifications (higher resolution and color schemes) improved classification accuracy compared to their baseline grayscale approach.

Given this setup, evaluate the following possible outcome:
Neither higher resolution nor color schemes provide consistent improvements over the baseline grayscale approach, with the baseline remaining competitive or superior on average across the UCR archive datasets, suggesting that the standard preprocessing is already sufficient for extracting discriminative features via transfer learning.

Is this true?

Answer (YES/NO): YES